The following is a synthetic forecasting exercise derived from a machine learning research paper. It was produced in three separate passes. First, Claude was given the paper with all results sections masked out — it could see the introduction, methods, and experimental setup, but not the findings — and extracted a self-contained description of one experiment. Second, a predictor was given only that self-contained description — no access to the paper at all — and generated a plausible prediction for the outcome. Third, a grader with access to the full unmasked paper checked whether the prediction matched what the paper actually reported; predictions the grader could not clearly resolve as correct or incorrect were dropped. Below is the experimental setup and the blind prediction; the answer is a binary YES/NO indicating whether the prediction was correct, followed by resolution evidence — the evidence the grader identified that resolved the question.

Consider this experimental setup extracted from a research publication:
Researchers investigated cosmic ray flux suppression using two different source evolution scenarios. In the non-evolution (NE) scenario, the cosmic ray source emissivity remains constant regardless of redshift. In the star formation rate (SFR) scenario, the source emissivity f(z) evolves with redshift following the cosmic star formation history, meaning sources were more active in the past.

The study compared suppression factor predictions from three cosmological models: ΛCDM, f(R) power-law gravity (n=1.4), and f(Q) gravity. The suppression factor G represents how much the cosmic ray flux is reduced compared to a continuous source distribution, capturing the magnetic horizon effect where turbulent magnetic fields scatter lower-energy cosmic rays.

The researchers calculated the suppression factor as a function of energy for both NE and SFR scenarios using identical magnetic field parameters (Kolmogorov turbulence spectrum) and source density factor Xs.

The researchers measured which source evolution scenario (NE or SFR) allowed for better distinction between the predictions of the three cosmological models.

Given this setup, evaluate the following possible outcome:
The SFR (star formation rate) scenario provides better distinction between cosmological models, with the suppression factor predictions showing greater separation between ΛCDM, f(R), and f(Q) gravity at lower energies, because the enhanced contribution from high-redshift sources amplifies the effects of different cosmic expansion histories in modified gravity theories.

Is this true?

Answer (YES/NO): YES